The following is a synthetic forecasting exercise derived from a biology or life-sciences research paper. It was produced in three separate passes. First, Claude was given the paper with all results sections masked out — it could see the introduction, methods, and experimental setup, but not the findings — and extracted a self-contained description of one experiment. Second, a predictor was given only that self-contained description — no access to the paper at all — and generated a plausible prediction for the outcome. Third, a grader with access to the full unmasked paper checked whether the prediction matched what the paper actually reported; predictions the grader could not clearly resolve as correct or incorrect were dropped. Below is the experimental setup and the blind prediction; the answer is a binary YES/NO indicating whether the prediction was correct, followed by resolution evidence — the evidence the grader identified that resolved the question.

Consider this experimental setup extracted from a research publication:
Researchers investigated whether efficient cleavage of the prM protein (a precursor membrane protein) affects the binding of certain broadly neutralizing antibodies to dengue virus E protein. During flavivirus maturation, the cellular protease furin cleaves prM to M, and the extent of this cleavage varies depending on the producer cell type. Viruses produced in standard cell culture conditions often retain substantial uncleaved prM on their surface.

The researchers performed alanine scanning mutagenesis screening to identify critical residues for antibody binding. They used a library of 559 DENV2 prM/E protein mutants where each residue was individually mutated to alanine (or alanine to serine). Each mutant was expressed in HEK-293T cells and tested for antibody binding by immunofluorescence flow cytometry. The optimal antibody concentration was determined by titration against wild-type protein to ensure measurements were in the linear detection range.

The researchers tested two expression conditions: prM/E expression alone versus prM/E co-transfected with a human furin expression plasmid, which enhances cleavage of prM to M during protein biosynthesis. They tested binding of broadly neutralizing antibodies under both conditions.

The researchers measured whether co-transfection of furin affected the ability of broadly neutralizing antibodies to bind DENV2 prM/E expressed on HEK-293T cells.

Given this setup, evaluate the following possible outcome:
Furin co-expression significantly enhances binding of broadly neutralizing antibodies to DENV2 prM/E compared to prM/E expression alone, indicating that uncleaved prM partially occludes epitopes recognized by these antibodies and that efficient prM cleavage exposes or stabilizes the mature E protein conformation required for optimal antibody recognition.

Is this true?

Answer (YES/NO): YES